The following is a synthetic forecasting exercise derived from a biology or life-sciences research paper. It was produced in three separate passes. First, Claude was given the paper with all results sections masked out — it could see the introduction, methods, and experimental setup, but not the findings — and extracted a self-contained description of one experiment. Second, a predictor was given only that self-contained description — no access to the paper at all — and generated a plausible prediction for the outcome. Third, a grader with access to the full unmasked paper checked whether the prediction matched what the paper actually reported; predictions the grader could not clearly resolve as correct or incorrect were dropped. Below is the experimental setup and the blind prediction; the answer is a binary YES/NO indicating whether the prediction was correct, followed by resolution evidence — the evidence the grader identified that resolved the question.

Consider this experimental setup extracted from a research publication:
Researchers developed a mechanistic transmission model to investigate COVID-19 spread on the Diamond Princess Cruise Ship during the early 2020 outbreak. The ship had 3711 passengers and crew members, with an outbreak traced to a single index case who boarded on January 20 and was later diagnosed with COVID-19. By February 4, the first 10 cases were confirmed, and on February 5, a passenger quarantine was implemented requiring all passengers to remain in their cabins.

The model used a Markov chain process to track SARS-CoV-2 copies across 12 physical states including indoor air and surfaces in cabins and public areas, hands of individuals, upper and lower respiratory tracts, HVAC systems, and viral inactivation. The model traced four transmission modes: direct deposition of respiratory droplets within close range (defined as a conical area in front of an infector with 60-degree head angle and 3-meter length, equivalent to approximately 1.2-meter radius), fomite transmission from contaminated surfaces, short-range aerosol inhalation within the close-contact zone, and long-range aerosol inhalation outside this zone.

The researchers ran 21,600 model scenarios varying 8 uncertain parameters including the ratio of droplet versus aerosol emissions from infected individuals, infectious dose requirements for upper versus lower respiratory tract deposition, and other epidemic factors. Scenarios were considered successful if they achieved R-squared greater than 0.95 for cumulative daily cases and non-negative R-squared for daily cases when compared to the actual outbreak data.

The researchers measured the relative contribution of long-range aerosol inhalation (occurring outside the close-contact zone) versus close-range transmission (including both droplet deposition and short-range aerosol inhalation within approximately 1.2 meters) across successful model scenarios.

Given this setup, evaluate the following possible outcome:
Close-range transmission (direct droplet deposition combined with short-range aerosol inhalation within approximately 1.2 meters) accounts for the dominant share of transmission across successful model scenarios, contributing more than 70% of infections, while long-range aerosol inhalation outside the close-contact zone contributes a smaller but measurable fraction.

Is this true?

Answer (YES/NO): NO